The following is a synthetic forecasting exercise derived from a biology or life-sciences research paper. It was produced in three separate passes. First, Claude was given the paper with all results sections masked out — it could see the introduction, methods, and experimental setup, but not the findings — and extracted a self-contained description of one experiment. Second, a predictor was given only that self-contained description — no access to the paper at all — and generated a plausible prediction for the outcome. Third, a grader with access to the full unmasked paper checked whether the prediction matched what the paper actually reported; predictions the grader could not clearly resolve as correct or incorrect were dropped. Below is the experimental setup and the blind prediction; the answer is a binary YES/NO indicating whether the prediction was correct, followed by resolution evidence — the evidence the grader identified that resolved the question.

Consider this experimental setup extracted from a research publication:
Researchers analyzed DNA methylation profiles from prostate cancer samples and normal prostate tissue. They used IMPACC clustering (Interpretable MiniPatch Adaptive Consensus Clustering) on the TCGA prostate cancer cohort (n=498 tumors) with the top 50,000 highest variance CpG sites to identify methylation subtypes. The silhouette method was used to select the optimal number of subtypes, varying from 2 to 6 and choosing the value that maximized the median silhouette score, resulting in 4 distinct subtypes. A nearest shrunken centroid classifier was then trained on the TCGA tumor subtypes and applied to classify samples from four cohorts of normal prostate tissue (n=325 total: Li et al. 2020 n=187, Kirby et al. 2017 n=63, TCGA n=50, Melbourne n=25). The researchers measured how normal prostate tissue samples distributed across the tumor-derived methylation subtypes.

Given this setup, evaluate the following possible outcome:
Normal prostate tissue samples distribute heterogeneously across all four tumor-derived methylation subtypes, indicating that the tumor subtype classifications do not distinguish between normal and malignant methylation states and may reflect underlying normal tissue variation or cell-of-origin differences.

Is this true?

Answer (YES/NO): NO